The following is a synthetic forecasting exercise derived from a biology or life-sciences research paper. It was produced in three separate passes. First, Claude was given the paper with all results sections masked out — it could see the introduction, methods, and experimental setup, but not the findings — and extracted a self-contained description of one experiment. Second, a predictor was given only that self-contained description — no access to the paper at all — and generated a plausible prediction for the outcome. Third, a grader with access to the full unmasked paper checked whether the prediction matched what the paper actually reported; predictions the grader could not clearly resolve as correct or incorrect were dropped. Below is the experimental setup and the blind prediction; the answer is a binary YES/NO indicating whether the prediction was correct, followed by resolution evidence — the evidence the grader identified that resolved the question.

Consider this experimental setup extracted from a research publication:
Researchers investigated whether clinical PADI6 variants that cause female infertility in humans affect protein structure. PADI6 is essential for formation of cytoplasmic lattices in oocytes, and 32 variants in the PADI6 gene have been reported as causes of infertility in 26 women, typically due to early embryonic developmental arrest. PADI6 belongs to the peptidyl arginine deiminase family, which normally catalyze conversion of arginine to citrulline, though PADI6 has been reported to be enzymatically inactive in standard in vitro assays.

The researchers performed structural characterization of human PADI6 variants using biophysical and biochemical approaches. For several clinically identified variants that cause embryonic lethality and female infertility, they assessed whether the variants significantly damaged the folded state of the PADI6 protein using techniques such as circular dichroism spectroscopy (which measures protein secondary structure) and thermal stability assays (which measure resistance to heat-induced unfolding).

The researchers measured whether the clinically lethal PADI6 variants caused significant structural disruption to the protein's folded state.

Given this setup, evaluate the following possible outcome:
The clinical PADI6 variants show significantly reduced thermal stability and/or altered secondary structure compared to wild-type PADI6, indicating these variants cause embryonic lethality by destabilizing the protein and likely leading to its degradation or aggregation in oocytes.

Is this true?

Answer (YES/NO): NO